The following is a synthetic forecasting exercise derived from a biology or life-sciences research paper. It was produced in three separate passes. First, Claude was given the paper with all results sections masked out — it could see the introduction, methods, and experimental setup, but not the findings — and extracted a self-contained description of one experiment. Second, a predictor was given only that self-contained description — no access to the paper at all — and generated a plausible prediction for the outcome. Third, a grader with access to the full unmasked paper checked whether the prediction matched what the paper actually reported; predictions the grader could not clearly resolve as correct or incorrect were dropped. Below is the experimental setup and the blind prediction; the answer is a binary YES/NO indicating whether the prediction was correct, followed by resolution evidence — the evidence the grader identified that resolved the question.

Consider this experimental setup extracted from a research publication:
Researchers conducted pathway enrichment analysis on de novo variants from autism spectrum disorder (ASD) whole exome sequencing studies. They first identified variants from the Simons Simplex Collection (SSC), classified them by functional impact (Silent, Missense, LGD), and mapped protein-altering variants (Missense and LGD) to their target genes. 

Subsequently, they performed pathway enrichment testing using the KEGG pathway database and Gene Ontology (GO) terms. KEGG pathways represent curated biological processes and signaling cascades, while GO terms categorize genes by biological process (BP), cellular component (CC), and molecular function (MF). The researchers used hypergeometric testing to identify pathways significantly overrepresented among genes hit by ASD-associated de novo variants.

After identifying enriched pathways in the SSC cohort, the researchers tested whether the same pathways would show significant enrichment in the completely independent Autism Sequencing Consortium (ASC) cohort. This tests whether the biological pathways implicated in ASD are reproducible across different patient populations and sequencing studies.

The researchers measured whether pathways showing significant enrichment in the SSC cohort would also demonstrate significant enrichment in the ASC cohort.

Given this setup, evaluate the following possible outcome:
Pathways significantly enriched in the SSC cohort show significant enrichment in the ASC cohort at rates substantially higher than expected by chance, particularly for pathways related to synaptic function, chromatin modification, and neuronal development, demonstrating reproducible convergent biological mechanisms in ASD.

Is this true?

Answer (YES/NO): YES